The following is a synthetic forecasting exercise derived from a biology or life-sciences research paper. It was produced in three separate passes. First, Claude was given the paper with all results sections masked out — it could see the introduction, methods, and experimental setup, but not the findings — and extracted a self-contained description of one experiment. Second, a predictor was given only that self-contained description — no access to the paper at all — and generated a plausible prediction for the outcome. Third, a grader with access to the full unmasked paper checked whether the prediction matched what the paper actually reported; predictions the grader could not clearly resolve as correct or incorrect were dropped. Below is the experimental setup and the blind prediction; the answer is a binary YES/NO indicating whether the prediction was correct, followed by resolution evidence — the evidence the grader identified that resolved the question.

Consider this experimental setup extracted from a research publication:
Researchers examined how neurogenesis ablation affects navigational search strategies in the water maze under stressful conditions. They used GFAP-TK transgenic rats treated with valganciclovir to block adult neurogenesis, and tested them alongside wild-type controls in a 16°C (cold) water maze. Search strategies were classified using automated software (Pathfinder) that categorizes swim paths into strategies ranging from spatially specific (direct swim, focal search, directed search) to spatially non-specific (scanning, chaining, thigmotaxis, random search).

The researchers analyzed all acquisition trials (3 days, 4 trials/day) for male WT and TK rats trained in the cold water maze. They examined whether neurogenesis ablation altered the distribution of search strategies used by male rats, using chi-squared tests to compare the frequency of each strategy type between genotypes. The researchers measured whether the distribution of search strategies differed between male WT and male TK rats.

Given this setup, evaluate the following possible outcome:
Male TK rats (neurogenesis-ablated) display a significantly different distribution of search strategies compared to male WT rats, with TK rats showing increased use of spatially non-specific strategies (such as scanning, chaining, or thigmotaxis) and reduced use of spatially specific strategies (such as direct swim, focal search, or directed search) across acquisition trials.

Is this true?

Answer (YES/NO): YES